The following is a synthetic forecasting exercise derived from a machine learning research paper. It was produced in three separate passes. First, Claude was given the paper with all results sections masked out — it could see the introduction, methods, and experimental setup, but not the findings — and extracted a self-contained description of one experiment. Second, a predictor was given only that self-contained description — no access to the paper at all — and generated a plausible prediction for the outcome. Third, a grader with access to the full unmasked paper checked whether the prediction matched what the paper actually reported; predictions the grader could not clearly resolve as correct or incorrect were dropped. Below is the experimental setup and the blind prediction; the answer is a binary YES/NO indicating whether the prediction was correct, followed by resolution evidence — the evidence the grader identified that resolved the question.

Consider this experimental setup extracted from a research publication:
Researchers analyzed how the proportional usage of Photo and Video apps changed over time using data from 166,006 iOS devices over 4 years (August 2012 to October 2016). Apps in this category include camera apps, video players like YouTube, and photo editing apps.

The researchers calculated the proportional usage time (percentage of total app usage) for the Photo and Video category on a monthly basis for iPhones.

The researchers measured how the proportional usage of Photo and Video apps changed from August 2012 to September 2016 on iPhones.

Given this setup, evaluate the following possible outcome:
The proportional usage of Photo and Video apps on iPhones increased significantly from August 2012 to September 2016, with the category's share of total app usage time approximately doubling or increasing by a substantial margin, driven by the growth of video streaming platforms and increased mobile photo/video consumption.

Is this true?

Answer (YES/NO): YES